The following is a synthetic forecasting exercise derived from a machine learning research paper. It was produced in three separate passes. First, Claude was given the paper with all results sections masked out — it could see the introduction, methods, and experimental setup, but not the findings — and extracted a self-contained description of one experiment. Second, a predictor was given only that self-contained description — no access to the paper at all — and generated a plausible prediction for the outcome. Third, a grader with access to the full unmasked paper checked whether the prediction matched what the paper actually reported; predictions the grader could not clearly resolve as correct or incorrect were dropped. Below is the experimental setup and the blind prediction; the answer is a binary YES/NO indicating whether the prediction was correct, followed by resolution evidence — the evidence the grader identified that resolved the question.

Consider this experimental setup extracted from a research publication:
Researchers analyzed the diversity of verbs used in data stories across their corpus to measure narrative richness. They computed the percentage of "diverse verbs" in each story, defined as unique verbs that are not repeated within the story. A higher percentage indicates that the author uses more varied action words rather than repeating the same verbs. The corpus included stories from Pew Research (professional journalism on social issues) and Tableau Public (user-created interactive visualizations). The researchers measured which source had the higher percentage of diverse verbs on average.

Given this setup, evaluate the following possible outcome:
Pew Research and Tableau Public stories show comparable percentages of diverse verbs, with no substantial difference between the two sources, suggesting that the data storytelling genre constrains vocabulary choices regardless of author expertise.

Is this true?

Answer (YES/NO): NO